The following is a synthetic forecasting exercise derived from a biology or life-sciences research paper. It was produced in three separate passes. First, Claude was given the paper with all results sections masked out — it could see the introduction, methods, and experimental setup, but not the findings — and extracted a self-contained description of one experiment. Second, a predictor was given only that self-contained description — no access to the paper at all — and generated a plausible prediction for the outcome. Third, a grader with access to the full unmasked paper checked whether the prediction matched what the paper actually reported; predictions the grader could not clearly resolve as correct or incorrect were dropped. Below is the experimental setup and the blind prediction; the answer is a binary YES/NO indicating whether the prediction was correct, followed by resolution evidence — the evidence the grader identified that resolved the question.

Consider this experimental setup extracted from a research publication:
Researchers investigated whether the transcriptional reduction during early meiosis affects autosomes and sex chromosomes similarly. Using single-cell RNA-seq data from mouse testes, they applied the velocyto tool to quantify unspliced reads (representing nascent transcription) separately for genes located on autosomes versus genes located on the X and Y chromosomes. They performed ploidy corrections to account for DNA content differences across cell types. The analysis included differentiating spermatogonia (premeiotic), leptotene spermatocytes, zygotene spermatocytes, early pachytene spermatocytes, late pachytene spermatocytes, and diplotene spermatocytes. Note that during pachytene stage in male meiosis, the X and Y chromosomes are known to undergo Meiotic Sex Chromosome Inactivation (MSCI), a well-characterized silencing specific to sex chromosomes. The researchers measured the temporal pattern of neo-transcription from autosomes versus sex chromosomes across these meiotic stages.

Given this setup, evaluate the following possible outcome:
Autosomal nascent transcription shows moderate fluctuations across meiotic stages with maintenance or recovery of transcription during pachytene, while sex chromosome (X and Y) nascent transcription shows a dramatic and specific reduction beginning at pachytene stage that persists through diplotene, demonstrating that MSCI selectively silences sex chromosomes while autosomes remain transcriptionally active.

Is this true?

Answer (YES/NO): NO